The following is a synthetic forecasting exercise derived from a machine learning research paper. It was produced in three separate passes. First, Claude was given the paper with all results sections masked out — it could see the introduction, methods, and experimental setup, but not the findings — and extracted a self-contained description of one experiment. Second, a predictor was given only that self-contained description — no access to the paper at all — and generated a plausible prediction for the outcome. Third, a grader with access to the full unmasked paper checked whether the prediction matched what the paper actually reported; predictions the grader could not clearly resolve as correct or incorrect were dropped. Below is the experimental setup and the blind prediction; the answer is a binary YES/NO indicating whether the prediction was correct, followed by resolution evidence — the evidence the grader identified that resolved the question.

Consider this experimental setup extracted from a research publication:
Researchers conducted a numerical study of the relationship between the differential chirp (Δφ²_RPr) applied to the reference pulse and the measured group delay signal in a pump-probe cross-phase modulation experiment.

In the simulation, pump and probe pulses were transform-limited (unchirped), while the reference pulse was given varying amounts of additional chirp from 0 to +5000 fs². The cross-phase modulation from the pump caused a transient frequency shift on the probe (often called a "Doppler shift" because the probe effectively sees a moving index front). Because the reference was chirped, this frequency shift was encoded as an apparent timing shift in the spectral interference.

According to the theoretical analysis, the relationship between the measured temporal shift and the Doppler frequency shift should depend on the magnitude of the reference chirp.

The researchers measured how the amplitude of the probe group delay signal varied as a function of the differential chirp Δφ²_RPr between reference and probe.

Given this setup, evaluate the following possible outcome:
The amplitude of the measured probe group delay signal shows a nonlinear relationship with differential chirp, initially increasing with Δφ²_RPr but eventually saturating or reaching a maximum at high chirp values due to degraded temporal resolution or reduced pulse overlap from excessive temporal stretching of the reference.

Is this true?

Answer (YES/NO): NO